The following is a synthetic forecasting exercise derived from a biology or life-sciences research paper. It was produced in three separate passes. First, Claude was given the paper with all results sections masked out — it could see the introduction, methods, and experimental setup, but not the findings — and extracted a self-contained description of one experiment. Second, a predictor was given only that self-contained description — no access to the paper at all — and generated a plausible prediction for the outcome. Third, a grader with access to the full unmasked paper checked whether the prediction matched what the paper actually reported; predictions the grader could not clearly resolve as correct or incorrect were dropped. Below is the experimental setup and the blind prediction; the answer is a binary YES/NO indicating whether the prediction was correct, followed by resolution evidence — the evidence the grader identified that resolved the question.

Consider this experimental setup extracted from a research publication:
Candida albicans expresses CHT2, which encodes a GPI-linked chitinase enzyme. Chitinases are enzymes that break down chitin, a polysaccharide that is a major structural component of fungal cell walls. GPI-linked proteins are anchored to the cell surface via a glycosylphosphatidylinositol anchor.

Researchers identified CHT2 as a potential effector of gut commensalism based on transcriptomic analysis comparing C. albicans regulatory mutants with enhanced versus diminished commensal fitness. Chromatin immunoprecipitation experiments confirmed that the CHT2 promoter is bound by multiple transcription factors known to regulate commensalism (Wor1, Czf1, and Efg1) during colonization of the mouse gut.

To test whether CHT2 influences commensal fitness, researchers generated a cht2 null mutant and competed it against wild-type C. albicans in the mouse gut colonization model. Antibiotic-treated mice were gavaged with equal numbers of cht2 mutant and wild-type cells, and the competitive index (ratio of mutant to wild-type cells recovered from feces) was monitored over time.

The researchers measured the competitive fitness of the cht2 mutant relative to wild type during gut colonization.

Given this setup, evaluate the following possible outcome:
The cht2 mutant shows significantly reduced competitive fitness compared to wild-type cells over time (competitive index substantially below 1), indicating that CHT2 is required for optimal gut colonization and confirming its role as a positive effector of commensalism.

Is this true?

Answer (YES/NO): YES